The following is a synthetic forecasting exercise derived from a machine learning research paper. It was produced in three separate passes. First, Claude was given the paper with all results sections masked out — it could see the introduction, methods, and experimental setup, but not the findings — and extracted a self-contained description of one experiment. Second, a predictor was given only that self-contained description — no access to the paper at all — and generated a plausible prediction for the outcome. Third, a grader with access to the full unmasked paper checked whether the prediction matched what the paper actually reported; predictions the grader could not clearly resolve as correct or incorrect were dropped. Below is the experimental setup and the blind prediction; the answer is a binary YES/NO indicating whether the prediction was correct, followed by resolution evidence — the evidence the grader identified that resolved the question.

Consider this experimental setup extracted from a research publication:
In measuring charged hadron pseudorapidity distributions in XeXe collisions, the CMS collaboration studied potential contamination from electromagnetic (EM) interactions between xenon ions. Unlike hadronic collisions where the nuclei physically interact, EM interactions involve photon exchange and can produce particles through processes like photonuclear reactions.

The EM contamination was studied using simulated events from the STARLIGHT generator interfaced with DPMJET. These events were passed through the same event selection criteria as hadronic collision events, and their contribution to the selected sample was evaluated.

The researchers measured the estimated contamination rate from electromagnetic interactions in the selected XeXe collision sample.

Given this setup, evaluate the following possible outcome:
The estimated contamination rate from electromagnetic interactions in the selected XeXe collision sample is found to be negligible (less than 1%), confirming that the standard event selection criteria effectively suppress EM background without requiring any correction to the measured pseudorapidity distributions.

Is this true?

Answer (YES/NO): NO